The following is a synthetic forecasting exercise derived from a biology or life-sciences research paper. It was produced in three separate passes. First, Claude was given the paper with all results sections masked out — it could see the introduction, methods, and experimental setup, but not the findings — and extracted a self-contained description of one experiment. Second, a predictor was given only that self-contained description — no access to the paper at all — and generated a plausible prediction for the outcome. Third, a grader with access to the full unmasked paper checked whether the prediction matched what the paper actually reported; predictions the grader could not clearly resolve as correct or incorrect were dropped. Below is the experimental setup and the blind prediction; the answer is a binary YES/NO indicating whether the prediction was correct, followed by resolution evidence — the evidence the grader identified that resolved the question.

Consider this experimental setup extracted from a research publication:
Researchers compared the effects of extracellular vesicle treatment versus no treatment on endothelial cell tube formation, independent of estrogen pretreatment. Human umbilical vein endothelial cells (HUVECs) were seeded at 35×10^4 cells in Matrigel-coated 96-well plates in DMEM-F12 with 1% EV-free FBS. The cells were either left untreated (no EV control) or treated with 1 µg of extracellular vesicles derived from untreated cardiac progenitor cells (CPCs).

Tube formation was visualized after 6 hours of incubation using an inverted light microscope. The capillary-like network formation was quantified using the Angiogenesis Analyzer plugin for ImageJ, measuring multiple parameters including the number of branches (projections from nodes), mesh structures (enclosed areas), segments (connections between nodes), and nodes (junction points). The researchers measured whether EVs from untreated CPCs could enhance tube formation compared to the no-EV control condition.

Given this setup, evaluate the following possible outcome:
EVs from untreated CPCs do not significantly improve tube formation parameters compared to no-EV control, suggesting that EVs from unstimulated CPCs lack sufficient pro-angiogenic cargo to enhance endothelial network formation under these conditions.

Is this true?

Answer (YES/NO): NO